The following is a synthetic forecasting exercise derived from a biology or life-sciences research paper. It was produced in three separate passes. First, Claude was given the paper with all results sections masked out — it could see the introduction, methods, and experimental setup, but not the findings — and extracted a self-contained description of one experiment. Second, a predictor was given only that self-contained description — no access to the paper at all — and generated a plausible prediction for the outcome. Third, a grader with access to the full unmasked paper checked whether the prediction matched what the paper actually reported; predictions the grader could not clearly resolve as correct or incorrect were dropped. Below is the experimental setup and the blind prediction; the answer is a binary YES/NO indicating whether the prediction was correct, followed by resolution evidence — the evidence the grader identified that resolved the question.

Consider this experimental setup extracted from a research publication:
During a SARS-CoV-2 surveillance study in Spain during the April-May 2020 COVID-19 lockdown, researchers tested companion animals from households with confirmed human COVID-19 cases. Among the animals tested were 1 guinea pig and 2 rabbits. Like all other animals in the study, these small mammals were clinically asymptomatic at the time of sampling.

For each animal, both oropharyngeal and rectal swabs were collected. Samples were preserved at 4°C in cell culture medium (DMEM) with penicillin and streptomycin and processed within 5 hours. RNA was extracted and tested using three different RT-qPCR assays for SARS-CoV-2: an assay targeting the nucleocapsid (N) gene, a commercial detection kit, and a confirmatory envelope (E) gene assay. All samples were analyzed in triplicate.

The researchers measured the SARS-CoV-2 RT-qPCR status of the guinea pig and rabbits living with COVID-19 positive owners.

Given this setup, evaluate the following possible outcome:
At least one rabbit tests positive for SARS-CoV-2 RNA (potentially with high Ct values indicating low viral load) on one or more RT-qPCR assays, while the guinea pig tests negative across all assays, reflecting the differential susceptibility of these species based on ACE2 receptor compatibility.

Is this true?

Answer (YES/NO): NO